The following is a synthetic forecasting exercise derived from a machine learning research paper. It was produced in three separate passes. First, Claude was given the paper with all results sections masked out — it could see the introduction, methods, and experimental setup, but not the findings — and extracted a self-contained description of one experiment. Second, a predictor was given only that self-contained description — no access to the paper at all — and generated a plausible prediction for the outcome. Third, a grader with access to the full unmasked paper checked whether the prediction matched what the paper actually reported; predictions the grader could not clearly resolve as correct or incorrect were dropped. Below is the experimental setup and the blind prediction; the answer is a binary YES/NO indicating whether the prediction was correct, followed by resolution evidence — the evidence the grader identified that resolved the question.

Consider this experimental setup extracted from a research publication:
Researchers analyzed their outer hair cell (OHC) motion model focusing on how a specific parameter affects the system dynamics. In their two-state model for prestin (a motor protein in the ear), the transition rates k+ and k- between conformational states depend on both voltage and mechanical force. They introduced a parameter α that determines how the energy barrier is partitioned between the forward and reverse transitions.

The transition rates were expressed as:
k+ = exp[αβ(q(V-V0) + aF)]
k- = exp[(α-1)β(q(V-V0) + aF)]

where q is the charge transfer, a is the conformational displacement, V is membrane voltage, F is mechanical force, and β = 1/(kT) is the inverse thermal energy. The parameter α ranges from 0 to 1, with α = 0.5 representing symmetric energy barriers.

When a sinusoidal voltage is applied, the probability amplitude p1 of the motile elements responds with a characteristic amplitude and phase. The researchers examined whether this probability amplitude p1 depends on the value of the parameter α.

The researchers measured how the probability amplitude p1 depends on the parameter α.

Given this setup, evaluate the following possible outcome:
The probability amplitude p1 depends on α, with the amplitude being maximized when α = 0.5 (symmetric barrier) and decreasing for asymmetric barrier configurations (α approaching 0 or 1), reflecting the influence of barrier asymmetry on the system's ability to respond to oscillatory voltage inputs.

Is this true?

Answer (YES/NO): NO